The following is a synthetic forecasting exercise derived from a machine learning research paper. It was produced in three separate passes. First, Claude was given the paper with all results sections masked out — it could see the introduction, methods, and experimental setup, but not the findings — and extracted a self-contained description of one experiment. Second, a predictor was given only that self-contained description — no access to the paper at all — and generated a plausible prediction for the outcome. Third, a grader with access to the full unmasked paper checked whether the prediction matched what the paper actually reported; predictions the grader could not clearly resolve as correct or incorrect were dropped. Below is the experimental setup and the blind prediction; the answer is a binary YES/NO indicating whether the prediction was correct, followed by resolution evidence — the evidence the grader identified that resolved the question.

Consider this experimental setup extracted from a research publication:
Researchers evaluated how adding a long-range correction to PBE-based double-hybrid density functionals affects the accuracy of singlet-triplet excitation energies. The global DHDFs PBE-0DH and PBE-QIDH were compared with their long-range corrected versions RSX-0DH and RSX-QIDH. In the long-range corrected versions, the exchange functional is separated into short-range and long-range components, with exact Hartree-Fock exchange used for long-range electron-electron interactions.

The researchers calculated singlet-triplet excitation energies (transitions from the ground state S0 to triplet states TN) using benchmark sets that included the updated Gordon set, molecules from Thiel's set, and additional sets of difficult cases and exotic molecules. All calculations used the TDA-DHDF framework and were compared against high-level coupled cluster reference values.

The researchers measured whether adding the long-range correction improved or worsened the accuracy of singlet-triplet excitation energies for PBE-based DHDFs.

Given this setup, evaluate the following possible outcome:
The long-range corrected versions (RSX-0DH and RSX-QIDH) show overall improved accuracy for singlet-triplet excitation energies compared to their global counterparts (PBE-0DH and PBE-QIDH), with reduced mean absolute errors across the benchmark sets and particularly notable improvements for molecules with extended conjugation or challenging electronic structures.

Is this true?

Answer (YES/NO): NO